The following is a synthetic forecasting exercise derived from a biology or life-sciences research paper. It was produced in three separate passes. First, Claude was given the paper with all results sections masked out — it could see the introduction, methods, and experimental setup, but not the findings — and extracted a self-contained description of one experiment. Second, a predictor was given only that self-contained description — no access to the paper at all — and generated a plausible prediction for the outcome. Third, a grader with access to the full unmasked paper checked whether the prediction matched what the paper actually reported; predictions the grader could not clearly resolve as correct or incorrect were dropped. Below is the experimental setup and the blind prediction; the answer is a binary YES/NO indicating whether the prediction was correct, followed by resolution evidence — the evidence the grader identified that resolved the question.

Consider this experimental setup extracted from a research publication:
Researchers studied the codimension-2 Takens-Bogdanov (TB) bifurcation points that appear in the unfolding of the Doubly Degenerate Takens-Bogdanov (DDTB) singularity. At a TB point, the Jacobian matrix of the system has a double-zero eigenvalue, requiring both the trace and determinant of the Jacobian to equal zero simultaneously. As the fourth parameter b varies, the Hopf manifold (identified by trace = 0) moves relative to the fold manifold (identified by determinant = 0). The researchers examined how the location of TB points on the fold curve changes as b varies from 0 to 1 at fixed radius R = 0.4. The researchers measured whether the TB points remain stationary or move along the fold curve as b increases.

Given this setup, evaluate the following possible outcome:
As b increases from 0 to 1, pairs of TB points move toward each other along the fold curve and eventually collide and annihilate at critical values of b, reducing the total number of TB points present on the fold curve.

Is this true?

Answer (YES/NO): NO